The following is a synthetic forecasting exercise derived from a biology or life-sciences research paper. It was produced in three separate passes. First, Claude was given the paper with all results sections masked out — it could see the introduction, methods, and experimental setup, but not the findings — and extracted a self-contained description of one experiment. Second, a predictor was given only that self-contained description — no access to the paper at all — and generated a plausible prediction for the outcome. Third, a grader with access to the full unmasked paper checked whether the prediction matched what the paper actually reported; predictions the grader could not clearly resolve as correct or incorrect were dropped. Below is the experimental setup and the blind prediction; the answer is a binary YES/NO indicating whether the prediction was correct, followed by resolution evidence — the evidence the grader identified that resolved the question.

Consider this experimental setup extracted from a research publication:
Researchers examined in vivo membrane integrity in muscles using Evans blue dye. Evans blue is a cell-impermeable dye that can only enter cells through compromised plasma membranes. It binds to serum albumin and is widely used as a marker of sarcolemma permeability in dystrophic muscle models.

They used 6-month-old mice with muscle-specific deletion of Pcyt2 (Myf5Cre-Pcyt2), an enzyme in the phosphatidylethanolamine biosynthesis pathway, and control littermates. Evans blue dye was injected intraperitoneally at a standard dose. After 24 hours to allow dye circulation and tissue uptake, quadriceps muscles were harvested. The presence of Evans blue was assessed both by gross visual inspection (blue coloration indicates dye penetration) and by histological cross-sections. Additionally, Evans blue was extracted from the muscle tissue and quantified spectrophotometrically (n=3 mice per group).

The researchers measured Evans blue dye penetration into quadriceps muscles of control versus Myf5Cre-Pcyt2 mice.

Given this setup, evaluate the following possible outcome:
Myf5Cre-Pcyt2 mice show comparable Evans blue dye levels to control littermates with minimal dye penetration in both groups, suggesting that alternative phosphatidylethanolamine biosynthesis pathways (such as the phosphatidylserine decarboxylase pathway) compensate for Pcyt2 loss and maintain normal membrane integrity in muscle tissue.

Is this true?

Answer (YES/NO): NO